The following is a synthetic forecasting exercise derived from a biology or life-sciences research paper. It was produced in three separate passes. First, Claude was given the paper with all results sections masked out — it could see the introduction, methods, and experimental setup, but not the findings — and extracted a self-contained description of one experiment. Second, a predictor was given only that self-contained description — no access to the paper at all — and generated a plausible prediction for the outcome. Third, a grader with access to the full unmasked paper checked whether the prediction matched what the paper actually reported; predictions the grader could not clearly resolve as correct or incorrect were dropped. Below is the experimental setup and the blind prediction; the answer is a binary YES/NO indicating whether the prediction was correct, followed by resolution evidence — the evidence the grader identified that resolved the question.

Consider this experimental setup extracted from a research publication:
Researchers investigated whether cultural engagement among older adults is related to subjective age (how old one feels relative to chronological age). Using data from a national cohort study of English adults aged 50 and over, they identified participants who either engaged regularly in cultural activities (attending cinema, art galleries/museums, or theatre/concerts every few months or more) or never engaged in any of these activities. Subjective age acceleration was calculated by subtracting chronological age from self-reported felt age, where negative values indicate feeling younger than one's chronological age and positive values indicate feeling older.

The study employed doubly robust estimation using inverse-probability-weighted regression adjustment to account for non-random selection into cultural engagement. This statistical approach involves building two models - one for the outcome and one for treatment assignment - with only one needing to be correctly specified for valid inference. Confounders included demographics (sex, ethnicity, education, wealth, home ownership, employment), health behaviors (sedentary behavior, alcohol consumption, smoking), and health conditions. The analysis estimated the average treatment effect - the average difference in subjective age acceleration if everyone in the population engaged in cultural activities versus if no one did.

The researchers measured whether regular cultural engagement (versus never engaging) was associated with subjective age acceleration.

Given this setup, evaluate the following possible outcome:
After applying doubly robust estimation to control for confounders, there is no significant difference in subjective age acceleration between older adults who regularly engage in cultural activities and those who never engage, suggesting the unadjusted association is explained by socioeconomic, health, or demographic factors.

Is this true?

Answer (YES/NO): NO